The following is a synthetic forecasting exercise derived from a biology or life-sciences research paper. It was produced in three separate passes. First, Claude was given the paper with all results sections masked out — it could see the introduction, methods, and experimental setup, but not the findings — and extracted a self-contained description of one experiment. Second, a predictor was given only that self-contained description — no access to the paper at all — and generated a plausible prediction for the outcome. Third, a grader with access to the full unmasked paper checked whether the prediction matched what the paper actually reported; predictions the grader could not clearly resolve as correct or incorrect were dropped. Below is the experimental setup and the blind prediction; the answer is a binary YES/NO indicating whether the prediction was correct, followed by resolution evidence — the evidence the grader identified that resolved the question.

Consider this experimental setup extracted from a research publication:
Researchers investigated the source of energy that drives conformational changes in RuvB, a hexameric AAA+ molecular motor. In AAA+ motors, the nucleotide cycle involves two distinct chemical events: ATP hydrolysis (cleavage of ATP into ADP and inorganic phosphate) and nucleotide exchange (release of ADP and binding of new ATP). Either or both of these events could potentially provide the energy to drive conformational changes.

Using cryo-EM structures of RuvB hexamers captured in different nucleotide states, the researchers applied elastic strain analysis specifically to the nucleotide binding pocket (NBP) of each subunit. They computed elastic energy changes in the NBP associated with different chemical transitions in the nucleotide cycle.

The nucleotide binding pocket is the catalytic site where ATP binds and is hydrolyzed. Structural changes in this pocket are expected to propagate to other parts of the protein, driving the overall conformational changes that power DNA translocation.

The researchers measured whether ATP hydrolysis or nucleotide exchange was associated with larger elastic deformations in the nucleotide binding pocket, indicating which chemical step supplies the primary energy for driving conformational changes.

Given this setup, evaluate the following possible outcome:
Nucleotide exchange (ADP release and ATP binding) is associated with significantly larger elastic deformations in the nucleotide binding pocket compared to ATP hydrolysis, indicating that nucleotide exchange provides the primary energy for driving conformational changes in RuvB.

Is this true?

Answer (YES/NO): YES